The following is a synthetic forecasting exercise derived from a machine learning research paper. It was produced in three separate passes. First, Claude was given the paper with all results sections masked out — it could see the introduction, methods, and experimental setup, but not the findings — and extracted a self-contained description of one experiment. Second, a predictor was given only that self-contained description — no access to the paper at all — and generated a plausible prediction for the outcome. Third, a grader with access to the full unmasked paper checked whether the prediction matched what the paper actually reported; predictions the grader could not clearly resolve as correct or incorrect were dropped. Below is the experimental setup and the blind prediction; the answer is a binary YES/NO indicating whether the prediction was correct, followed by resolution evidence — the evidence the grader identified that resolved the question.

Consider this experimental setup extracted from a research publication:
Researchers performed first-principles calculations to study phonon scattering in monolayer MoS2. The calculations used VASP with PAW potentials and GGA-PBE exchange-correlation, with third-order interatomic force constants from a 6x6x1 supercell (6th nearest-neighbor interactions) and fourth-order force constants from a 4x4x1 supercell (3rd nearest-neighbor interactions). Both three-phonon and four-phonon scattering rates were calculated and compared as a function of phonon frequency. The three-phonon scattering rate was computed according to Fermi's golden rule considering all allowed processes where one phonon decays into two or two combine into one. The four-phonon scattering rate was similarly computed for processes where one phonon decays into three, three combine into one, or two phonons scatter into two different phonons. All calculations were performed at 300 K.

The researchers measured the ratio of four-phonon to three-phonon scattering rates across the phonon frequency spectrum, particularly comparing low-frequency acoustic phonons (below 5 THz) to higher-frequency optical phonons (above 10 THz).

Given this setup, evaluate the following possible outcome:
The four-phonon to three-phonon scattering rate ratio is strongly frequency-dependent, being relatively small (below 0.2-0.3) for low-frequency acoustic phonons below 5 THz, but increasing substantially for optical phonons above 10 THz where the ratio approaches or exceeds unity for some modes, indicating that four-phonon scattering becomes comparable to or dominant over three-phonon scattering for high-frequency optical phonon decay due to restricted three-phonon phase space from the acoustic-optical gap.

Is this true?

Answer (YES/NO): NO